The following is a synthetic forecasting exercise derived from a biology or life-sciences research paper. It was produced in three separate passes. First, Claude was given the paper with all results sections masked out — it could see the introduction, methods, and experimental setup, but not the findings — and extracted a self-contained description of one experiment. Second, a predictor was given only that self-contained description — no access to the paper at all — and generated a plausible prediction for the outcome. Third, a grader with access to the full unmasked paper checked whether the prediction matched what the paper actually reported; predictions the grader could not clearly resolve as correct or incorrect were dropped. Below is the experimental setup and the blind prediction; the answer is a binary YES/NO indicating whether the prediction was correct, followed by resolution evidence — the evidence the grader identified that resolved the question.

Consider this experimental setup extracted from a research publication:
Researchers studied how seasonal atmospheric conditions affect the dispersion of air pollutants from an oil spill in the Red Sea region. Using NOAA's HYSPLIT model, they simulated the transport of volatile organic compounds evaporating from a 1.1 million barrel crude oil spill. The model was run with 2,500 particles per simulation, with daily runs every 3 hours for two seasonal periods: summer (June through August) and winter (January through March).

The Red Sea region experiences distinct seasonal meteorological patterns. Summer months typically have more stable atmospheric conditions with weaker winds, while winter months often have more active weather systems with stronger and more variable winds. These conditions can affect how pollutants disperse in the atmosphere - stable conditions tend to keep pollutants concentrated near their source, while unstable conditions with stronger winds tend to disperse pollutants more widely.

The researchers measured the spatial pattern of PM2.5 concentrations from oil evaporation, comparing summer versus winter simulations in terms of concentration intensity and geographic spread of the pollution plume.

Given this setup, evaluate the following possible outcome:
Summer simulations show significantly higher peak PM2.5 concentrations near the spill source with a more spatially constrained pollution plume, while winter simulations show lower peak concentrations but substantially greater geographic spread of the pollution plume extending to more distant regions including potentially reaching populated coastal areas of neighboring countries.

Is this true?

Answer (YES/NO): NO